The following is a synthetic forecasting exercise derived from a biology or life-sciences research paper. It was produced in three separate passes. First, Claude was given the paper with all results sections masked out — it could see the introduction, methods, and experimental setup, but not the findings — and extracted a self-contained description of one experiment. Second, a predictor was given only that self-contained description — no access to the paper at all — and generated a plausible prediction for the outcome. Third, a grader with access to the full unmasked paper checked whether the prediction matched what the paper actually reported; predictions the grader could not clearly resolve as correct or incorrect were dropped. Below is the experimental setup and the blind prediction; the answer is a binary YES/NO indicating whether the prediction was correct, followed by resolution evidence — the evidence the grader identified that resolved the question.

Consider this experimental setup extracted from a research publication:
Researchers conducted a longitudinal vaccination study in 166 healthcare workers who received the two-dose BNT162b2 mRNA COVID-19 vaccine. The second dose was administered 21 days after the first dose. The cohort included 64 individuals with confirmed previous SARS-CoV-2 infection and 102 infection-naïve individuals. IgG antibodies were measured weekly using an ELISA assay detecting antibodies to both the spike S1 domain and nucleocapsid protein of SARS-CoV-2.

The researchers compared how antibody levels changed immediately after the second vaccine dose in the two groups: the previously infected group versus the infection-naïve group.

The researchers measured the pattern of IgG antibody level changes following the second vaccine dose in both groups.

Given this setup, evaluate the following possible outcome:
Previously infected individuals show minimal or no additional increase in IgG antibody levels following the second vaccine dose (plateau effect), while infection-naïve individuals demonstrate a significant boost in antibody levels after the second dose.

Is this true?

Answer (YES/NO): YES